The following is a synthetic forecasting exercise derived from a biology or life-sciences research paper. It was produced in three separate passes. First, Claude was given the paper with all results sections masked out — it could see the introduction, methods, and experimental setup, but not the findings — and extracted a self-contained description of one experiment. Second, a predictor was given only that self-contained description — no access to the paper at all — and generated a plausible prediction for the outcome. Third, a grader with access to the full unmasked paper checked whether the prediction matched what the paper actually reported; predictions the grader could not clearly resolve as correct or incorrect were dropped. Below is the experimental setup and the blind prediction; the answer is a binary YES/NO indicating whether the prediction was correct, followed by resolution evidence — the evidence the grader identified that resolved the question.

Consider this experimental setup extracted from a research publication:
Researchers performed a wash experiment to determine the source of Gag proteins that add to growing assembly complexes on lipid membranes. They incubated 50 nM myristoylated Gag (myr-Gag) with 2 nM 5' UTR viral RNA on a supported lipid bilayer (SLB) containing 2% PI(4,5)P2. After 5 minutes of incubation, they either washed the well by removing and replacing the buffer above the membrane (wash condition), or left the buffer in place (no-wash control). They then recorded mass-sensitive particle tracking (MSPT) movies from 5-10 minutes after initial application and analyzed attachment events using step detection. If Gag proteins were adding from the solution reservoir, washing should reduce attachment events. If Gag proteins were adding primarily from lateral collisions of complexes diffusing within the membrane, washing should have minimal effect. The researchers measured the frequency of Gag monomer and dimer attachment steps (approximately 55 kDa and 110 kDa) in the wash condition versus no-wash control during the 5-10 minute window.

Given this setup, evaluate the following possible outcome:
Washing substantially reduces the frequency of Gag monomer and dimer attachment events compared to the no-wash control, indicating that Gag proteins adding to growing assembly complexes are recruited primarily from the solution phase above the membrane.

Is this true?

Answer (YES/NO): YES